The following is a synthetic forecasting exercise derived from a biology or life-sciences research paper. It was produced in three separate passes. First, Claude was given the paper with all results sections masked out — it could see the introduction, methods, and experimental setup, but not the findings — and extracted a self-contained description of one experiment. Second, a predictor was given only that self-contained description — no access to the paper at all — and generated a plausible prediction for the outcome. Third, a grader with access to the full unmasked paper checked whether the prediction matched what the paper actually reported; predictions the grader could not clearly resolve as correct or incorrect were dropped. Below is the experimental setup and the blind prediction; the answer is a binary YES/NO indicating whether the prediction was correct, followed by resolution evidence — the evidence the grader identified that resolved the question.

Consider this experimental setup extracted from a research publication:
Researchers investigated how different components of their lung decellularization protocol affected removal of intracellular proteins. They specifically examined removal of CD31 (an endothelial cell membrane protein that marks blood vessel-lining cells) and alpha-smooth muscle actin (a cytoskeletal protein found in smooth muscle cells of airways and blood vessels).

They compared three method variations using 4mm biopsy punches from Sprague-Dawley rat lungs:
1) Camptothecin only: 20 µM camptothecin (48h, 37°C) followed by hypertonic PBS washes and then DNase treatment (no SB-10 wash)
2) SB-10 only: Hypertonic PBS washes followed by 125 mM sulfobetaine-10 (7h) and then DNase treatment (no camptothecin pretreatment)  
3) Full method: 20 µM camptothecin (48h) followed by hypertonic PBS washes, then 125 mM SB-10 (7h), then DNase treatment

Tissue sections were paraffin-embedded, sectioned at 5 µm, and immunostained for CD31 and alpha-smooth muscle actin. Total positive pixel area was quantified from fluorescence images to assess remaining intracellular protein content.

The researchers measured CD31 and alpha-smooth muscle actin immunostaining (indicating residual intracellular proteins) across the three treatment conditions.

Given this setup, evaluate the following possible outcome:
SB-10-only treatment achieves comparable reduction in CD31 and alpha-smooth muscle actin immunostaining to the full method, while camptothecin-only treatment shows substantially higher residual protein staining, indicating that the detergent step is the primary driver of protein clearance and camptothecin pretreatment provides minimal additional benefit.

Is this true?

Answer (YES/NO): NO